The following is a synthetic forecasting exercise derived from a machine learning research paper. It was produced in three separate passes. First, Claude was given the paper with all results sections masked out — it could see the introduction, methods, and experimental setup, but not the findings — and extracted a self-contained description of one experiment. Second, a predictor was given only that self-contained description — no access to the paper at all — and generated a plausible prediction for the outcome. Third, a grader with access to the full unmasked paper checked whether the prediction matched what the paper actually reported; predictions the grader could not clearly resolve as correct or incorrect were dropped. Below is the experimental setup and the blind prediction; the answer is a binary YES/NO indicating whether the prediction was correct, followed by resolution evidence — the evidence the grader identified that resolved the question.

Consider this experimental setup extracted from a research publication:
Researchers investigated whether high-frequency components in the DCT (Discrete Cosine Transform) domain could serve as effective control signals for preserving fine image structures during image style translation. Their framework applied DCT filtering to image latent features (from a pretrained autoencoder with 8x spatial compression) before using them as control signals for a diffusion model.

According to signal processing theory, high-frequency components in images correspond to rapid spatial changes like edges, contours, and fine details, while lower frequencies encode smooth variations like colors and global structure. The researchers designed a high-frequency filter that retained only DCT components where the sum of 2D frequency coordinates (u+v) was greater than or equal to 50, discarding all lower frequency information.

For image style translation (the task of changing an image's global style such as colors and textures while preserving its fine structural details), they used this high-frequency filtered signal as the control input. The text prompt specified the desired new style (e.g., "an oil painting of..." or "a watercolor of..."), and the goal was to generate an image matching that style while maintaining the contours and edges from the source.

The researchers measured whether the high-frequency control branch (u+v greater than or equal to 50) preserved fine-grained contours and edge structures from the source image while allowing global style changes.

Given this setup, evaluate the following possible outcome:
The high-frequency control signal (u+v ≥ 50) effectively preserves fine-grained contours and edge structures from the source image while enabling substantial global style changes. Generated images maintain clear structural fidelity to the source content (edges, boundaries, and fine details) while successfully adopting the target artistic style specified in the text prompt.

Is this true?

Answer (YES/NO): YES